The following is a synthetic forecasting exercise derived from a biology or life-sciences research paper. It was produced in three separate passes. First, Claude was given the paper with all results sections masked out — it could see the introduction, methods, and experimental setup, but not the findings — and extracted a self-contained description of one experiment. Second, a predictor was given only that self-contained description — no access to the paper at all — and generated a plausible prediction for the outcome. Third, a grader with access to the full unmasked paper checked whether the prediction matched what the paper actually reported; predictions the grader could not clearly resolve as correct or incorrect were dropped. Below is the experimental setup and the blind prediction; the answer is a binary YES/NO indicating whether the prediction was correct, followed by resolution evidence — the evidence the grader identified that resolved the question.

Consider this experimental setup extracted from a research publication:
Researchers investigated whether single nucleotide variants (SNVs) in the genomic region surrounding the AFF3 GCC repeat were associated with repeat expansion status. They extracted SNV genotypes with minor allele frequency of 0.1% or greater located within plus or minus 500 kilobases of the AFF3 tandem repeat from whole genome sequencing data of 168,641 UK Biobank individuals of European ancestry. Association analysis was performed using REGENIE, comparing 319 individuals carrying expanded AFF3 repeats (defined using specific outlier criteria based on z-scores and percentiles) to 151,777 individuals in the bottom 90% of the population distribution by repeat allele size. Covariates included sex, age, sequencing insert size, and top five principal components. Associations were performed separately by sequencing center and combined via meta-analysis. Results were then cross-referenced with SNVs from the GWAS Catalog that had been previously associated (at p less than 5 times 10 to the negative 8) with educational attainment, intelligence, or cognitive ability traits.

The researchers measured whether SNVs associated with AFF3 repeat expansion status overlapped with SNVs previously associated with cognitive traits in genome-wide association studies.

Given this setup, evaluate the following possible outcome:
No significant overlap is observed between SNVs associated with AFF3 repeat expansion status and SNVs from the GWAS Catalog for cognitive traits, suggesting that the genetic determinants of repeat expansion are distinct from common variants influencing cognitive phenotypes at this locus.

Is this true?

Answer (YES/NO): NO